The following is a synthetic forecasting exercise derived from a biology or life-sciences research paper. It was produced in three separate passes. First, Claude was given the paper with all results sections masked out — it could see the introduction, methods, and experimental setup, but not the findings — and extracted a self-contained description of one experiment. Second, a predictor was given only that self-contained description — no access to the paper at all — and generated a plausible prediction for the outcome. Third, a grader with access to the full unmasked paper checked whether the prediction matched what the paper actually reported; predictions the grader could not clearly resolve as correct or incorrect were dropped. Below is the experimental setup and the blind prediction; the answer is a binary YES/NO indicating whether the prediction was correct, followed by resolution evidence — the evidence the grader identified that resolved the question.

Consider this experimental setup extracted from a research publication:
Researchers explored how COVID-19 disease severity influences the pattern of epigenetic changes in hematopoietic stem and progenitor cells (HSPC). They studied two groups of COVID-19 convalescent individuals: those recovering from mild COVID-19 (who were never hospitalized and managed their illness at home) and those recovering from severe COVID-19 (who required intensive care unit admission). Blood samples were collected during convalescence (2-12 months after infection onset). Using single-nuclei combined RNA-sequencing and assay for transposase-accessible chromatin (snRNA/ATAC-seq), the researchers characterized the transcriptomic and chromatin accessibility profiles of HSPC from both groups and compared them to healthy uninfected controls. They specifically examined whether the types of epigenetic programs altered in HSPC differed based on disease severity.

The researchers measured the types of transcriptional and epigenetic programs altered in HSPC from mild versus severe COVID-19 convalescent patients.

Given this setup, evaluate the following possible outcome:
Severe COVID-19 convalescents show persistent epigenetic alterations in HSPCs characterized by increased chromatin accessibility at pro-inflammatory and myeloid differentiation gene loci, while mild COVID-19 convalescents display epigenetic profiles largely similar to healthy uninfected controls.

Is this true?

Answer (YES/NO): NO